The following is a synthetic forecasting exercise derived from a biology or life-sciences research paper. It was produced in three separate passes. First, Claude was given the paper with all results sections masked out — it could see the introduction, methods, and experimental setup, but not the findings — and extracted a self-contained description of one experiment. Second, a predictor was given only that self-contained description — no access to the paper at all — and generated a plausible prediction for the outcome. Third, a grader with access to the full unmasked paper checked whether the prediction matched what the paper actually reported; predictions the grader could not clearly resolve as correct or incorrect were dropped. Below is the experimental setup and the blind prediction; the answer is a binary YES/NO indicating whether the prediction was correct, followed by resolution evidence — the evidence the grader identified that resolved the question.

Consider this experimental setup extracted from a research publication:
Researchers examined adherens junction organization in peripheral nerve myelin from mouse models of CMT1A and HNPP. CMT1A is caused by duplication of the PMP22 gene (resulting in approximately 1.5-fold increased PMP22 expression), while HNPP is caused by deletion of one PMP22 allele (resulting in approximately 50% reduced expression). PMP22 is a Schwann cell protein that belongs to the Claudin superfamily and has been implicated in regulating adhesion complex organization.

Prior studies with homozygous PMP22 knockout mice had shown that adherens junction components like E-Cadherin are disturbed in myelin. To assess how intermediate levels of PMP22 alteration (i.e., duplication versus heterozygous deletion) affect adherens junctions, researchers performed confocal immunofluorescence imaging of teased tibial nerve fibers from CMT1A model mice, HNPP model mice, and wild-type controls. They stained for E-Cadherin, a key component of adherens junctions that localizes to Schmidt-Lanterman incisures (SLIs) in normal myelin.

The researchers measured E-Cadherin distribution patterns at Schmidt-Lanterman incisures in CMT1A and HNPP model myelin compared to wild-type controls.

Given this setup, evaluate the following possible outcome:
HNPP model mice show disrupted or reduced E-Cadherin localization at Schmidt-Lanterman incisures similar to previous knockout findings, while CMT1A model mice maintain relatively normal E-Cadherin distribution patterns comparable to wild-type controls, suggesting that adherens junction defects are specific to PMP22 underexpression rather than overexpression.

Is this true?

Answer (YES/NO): NO